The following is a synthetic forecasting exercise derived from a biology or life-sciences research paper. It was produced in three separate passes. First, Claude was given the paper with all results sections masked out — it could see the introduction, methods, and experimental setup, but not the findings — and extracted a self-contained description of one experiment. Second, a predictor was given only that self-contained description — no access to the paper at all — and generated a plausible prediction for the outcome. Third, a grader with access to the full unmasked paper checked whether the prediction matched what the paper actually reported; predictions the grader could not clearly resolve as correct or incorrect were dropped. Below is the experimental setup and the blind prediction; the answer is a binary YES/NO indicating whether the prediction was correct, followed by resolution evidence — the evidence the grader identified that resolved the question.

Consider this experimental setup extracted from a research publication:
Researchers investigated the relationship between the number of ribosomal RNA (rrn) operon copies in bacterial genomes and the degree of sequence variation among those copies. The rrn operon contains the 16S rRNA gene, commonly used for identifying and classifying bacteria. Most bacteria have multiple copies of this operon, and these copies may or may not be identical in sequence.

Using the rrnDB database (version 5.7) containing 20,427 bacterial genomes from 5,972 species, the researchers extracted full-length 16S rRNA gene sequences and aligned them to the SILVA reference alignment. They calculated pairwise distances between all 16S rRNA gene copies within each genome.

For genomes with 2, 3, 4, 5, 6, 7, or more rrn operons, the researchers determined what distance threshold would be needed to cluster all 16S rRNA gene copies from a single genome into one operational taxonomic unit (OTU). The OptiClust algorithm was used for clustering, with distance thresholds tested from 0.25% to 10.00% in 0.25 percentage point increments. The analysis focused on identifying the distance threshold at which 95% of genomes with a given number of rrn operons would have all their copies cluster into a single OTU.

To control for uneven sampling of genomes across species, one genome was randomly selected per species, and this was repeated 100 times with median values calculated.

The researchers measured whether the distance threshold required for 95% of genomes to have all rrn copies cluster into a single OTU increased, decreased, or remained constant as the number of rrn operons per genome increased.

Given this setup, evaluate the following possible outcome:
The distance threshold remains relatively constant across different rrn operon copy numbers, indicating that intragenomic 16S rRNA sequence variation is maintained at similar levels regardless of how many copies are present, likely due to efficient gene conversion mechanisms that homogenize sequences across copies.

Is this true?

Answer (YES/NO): NO